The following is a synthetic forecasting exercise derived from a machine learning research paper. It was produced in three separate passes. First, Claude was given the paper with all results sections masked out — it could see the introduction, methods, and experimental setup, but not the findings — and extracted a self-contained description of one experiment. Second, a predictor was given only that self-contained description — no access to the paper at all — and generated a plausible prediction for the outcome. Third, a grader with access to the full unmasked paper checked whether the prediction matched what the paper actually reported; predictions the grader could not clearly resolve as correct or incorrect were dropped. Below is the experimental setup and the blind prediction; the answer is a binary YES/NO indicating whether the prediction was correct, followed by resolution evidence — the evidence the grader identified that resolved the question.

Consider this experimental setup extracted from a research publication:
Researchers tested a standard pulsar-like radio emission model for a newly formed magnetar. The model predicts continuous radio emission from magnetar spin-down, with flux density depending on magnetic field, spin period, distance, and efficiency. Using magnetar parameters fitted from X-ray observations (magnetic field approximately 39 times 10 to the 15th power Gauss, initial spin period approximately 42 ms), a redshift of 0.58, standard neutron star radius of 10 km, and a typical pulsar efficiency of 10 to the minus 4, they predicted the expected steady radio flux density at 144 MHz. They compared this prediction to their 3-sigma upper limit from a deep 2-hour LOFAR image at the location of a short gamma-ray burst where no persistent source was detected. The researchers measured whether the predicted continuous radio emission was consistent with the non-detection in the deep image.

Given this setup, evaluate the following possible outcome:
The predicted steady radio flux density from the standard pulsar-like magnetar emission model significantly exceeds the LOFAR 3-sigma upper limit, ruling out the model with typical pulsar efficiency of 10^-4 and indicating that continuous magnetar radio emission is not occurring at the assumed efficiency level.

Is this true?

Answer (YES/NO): YES